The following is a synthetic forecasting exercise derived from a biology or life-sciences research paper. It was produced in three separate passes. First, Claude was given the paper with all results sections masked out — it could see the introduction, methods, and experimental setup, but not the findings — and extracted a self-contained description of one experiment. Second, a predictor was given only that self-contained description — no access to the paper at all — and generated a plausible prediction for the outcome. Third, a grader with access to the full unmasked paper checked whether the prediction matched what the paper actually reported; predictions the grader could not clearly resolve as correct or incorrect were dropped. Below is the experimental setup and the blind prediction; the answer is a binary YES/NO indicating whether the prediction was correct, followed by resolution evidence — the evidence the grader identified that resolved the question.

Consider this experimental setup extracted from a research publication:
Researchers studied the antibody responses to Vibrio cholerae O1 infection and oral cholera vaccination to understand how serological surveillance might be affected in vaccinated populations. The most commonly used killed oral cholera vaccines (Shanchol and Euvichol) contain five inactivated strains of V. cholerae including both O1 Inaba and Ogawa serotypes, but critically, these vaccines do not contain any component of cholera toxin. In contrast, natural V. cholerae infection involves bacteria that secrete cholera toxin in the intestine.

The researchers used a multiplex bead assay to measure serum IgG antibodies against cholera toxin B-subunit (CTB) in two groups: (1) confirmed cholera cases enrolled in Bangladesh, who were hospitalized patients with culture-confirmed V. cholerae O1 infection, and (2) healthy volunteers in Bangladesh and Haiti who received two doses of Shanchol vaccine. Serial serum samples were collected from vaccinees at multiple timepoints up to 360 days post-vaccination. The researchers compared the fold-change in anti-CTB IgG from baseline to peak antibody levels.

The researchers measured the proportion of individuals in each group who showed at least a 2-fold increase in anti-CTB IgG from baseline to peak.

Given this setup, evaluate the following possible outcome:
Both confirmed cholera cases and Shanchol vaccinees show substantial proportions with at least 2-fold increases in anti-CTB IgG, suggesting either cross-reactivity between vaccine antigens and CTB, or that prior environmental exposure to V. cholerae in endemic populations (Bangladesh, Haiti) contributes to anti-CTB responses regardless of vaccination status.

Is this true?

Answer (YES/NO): NO